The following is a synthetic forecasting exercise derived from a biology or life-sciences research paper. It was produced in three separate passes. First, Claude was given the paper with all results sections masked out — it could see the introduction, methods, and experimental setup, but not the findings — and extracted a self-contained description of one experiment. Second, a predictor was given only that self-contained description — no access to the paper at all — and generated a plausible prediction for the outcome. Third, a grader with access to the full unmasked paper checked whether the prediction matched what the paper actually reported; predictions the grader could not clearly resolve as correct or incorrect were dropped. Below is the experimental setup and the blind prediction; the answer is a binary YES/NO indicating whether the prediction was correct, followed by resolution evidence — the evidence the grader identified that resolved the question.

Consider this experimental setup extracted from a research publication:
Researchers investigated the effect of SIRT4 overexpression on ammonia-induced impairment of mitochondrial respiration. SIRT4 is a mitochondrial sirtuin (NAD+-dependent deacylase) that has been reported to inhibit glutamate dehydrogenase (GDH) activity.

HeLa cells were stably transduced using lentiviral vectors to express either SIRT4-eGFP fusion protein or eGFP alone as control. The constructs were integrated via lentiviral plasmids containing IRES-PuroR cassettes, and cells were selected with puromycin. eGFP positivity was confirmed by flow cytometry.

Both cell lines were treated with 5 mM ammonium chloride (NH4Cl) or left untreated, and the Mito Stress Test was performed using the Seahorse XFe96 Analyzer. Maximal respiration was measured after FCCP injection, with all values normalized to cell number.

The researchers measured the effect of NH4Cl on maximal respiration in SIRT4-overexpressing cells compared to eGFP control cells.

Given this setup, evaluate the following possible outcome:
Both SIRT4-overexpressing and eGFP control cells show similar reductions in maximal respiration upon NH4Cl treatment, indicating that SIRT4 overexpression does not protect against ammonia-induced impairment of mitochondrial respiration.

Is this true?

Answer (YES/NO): NO